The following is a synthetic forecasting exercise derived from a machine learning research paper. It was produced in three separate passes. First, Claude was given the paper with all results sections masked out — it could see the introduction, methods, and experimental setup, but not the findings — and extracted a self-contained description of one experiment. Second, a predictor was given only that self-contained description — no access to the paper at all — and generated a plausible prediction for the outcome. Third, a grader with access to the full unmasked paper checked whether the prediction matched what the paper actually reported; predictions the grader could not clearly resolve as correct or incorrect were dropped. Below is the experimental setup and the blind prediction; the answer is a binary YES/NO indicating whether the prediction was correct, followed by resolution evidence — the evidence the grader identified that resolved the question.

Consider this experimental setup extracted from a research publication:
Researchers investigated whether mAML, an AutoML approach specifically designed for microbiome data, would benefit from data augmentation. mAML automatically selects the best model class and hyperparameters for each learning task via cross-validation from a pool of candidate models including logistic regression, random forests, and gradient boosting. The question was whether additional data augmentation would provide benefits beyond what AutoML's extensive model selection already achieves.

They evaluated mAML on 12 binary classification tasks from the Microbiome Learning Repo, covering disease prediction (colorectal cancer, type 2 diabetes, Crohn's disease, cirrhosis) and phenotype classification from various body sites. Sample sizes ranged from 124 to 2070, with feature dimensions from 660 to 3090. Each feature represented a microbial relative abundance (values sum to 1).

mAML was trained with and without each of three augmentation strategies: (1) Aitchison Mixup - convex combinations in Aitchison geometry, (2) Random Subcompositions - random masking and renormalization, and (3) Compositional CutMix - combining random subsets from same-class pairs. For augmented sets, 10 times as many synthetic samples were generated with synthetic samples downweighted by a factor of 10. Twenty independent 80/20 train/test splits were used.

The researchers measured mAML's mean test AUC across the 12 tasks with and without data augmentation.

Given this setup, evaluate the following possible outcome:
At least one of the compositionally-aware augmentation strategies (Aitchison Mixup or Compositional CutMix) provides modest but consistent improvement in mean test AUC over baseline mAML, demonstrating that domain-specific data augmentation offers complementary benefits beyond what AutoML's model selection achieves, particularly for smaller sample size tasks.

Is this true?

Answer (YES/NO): YES